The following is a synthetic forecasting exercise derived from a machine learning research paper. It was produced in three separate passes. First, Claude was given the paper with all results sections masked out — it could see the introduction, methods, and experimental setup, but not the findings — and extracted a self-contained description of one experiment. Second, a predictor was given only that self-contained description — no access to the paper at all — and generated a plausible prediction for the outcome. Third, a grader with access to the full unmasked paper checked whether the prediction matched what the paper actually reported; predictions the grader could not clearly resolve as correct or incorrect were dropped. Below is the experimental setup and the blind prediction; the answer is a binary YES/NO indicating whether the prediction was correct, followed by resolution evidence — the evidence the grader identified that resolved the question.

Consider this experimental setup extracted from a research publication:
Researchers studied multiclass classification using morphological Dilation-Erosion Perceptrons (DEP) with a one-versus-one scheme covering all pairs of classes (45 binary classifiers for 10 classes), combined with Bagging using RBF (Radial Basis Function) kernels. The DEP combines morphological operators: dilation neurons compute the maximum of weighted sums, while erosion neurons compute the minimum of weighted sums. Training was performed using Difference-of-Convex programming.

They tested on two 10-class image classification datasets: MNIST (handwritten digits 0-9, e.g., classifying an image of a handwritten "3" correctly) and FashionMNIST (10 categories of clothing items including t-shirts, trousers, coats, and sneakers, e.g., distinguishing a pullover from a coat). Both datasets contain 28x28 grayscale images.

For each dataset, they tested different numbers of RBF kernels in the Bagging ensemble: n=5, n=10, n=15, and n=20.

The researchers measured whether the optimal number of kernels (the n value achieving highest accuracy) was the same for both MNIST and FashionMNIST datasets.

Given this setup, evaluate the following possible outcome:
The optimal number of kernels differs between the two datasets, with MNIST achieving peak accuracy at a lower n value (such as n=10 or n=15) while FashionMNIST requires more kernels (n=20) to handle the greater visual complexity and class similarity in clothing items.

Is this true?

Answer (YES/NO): NO